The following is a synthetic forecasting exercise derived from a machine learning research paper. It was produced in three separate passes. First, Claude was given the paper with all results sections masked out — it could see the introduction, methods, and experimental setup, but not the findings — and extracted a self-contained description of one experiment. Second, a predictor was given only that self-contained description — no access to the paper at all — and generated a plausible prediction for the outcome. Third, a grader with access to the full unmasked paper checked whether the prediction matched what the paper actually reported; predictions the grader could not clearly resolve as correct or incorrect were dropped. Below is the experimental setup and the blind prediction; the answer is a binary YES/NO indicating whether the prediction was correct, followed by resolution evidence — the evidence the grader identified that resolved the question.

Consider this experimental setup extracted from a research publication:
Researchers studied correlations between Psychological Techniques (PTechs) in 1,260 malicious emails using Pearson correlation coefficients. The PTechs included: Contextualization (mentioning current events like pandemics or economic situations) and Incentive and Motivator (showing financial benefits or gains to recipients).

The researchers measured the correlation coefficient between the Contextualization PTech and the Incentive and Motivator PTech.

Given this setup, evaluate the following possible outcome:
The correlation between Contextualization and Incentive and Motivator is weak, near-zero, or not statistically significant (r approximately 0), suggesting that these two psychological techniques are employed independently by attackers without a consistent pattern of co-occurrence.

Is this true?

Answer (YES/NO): NO